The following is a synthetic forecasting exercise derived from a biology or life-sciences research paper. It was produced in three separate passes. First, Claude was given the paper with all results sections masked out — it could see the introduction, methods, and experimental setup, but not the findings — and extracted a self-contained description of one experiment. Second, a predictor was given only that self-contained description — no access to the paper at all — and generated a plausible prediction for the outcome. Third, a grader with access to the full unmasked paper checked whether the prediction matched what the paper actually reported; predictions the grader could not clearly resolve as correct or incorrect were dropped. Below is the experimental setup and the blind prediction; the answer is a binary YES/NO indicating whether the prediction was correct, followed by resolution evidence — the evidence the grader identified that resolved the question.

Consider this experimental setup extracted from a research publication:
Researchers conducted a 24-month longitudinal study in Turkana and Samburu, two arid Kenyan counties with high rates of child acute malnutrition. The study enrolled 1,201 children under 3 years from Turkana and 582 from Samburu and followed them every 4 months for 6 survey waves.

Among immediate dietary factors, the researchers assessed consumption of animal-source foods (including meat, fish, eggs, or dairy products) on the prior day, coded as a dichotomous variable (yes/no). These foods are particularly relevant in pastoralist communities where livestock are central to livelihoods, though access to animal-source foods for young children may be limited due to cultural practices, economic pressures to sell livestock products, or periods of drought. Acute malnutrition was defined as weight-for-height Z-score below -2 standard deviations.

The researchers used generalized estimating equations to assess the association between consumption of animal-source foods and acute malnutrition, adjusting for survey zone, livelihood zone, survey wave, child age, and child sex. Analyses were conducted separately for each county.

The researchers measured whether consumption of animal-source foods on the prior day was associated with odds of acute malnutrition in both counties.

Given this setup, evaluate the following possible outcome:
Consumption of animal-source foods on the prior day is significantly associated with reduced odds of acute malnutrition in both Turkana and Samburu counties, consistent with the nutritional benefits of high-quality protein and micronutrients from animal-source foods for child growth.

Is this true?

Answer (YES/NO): YES